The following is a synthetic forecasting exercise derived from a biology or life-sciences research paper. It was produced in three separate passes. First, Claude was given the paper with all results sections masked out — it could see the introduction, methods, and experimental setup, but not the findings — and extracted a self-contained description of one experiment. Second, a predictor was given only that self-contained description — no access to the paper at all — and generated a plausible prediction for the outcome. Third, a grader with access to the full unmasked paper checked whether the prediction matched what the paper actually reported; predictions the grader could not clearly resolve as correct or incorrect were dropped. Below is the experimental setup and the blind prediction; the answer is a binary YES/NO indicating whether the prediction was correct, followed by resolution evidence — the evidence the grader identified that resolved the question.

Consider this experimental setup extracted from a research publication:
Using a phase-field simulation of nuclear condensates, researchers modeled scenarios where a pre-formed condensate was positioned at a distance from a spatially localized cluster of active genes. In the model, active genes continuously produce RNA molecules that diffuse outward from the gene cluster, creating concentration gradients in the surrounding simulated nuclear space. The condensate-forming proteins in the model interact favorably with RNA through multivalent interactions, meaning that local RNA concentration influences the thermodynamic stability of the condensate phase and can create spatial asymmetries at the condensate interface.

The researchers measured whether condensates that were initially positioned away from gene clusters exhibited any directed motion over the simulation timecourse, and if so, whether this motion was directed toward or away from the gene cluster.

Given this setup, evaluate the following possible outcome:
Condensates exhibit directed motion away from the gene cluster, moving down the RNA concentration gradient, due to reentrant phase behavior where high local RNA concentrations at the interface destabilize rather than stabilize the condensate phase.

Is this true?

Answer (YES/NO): NO